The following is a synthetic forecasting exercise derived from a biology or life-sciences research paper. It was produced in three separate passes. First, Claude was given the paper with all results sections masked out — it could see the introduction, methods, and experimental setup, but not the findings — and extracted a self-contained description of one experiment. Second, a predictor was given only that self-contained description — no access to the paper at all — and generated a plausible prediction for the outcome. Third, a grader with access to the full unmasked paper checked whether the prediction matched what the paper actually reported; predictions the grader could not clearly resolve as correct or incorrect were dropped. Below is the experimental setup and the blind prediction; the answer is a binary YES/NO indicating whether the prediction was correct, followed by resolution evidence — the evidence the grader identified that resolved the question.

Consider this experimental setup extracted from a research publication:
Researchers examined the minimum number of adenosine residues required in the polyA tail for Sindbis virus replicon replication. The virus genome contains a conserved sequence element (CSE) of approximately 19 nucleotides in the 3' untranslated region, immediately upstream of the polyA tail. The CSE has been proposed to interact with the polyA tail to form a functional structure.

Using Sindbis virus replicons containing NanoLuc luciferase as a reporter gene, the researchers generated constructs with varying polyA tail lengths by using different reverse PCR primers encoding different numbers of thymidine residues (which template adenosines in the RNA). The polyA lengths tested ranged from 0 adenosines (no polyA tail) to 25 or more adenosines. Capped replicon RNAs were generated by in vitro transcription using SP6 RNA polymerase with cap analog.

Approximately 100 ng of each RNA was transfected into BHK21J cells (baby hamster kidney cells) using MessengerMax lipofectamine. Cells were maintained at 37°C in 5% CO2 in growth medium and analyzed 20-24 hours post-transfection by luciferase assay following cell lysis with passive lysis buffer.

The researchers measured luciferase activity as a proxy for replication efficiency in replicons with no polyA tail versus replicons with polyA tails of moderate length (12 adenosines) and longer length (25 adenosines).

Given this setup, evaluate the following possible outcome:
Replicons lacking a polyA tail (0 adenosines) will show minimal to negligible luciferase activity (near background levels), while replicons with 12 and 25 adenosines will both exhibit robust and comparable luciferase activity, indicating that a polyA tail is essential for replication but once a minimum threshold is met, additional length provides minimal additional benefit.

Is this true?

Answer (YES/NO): NO